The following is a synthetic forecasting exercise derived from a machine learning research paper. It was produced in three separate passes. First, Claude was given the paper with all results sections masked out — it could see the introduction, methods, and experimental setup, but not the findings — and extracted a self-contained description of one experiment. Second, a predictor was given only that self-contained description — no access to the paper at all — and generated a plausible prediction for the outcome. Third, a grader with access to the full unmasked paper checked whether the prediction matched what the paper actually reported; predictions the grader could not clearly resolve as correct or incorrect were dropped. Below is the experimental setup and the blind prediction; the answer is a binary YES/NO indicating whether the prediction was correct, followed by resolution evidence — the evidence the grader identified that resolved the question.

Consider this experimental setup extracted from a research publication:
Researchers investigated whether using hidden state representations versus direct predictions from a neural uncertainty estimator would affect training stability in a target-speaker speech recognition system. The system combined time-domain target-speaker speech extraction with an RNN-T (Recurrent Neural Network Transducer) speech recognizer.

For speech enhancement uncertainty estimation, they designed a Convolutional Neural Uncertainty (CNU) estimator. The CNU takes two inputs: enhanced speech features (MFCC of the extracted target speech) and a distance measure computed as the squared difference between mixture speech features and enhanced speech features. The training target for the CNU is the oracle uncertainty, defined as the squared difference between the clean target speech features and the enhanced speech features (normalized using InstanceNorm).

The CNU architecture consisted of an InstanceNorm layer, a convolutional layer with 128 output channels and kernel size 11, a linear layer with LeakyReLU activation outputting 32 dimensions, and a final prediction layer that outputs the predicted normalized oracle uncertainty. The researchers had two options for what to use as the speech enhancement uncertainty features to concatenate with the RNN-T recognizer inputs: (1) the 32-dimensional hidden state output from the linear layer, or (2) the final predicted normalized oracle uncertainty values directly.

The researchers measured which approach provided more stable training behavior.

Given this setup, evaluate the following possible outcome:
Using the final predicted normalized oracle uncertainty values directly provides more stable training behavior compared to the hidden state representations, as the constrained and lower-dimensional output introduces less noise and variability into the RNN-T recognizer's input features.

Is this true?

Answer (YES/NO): NO